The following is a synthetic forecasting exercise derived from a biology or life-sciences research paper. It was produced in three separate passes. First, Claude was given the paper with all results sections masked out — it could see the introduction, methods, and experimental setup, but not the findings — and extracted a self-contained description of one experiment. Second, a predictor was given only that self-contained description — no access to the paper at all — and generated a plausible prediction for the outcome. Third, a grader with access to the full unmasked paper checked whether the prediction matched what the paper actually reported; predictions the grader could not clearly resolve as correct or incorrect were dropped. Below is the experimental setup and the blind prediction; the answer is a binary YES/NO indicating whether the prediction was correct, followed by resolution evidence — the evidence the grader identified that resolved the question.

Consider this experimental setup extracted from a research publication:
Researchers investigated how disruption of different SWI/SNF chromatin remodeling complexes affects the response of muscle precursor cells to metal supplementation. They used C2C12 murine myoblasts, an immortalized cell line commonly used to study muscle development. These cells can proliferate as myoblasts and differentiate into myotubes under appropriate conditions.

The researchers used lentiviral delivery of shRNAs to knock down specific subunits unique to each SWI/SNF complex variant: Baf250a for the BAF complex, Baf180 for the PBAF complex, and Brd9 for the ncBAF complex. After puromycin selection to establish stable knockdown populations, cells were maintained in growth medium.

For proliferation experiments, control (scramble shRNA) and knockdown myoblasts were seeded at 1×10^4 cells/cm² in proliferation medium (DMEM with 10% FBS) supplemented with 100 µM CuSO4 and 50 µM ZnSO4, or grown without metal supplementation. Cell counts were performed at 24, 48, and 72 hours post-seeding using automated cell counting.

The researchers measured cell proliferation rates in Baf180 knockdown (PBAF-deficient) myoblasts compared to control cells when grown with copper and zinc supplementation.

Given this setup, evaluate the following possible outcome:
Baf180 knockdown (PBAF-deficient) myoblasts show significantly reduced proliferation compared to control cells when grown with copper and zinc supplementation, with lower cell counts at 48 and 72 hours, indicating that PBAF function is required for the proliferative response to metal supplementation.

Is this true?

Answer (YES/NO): YES